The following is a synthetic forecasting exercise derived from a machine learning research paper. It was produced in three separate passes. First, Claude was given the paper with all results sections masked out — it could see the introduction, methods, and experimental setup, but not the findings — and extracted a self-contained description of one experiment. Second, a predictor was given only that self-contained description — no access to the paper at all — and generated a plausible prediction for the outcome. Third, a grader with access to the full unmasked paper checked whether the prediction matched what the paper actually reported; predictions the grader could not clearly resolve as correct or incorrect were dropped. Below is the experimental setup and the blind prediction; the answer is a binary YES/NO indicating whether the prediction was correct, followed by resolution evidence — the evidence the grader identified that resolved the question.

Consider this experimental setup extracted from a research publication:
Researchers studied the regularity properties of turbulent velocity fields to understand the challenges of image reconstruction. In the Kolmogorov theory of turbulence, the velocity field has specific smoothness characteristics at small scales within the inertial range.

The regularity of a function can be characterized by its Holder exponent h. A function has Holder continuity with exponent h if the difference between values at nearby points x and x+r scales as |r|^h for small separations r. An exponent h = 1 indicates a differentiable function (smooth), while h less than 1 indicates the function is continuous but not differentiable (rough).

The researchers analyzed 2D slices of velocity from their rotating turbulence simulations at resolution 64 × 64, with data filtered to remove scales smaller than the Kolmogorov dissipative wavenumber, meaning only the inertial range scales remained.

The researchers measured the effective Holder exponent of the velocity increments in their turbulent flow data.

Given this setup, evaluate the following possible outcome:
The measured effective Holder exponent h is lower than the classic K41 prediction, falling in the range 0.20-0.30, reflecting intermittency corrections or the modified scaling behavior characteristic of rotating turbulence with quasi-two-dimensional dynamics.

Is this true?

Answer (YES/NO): NO